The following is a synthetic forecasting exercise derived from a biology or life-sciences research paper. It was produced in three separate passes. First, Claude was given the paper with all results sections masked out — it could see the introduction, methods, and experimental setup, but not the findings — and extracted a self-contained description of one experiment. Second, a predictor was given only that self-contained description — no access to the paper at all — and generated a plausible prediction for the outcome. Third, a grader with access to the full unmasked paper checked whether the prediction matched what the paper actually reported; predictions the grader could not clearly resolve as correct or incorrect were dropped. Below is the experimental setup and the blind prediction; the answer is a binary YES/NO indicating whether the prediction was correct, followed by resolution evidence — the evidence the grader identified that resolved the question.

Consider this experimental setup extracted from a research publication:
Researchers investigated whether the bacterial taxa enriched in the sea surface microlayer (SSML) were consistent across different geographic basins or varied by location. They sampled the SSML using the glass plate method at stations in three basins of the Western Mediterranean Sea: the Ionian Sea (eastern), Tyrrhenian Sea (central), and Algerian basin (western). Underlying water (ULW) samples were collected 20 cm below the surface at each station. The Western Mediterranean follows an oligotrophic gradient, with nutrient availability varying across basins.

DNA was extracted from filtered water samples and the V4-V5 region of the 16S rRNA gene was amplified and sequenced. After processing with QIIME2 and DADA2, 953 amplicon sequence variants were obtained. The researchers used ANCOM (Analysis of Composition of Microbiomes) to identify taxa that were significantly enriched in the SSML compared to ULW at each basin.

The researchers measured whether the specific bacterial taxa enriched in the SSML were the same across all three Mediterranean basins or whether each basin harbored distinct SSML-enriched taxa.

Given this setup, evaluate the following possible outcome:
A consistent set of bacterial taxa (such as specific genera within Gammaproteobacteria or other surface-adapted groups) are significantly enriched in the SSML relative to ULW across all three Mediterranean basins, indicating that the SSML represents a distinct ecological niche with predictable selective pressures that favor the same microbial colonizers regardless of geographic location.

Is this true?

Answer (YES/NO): NO